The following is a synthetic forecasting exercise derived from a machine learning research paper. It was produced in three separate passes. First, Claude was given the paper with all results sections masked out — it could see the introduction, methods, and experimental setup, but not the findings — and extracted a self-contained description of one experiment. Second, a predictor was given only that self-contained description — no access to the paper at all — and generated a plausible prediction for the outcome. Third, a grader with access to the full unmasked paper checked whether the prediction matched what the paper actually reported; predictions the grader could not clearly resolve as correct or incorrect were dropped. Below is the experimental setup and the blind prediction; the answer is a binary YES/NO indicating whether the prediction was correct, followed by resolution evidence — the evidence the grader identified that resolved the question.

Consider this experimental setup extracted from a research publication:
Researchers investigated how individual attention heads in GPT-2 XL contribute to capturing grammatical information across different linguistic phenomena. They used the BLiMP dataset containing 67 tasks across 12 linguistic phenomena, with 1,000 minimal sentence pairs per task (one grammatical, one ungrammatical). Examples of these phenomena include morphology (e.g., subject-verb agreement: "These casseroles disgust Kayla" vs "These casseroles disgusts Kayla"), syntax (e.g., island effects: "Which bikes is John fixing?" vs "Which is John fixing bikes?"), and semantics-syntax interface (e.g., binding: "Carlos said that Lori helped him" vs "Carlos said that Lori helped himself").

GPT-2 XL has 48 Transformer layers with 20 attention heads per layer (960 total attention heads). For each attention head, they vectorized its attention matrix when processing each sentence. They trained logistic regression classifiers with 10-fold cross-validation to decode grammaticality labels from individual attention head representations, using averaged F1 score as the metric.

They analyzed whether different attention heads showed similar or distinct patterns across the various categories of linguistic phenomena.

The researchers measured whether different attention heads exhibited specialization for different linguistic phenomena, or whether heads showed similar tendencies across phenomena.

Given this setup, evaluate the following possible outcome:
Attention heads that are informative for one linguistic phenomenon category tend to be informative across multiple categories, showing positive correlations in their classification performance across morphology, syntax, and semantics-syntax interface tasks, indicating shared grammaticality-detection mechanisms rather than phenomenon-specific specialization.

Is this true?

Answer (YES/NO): YES